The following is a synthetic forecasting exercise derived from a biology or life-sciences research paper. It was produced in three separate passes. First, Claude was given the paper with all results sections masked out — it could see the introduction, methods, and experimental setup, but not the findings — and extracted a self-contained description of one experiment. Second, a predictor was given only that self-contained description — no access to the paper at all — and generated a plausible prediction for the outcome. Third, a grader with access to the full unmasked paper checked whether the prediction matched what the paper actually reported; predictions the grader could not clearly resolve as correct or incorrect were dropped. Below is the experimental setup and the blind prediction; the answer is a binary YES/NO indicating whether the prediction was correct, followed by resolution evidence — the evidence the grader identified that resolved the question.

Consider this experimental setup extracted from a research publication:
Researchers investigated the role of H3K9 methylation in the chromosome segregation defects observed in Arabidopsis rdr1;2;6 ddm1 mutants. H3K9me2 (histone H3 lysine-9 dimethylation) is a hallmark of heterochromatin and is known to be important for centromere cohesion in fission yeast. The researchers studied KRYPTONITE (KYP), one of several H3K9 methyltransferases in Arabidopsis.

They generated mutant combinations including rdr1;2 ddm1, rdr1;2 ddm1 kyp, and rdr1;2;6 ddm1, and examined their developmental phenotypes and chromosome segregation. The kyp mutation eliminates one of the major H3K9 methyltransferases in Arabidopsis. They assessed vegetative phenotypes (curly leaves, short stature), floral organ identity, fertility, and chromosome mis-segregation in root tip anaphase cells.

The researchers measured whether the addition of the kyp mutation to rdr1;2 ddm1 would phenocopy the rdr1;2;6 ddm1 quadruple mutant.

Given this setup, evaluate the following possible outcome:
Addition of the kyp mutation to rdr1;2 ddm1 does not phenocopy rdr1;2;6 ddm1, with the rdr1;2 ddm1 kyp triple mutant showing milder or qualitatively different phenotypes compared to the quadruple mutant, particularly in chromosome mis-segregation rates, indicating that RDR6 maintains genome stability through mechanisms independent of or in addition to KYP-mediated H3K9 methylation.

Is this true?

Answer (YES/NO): NO